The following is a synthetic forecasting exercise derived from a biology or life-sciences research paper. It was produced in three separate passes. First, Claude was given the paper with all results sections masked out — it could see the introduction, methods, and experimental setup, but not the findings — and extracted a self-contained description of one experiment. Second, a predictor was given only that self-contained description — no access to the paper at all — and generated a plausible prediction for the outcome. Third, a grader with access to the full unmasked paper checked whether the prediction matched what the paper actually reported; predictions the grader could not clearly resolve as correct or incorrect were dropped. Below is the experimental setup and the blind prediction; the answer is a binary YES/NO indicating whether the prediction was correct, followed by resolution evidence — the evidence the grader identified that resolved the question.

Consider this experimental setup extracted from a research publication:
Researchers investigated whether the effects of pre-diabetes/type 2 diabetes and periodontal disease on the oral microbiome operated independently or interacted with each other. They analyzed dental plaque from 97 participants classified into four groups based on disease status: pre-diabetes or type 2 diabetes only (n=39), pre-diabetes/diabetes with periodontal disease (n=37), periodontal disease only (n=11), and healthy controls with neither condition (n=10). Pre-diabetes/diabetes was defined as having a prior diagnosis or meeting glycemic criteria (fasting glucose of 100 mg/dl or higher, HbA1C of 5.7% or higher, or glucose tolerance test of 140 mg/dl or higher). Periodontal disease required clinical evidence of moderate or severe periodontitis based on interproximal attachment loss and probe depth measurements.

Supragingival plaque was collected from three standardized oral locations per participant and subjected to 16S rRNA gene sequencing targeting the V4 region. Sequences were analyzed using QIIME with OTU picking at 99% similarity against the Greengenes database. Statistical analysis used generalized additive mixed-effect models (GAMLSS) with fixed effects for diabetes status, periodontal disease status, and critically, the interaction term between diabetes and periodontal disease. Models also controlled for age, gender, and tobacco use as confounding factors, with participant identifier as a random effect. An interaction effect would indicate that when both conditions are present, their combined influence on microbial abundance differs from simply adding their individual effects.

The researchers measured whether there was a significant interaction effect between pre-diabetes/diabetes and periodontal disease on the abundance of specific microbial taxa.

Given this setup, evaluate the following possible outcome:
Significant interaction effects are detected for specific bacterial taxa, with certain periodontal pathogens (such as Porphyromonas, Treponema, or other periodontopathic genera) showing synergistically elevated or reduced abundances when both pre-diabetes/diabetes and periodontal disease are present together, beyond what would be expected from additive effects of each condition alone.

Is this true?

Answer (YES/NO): NO